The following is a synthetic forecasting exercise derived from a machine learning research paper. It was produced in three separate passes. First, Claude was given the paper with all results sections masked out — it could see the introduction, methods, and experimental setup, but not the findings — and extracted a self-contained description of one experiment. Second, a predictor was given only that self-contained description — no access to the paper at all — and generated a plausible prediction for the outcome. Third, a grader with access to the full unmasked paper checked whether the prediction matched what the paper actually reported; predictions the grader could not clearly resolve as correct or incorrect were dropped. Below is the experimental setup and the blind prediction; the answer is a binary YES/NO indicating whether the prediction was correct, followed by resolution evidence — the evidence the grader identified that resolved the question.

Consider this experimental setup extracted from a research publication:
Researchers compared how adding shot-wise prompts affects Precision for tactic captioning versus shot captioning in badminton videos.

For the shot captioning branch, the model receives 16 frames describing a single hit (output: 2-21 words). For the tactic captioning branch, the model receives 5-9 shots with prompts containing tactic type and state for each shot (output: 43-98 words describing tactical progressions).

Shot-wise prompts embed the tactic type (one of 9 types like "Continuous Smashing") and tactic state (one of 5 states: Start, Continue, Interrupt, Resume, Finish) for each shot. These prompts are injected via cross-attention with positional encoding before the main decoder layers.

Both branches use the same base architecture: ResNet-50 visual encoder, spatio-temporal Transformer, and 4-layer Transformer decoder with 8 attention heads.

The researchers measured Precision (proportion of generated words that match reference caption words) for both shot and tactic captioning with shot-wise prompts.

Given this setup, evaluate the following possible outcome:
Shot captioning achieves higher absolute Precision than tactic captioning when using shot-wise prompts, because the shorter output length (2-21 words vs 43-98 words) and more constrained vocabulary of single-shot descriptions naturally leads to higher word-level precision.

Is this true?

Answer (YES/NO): NO